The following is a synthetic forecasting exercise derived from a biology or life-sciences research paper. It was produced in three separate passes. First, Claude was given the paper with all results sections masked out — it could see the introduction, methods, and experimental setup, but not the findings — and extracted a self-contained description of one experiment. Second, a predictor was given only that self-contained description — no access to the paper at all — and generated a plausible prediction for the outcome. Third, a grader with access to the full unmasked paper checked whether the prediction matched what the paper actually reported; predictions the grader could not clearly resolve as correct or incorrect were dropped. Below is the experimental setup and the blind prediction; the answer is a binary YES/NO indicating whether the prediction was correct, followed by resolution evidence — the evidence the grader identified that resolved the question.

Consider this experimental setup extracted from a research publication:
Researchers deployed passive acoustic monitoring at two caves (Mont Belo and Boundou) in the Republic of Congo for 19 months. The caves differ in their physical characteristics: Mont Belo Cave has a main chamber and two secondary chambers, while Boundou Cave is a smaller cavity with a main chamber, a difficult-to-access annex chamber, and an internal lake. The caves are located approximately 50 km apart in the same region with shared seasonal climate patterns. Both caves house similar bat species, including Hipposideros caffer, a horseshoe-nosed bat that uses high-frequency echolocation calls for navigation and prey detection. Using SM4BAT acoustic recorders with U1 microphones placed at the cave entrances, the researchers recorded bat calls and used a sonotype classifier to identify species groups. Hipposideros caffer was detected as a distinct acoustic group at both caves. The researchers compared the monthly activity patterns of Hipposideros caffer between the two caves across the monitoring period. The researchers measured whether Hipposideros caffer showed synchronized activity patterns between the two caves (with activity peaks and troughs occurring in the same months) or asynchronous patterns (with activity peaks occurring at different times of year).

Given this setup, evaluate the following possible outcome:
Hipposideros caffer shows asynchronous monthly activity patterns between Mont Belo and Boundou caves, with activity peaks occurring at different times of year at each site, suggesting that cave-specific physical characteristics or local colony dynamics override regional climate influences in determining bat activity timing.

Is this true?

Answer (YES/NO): NO